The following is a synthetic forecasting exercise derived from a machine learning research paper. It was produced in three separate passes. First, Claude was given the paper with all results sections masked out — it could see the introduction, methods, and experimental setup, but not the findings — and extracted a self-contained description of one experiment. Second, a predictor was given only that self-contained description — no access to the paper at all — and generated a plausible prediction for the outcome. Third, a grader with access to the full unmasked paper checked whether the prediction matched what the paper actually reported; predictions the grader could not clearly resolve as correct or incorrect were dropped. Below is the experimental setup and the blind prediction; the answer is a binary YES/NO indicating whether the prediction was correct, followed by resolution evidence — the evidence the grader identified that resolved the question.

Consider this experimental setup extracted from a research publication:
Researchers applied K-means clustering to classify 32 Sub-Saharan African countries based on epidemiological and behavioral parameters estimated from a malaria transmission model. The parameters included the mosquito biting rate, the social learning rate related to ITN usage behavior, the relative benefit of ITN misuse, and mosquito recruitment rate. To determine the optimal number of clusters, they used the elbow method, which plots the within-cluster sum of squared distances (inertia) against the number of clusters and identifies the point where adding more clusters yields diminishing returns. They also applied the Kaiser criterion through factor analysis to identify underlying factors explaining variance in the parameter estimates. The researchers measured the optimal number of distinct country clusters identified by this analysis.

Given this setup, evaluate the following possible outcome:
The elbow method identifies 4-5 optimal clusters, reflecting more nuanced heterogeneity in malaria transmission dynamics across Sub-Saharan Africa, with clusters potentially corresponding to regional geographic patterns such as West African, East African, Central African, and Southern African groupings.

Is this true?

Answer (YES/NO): NO